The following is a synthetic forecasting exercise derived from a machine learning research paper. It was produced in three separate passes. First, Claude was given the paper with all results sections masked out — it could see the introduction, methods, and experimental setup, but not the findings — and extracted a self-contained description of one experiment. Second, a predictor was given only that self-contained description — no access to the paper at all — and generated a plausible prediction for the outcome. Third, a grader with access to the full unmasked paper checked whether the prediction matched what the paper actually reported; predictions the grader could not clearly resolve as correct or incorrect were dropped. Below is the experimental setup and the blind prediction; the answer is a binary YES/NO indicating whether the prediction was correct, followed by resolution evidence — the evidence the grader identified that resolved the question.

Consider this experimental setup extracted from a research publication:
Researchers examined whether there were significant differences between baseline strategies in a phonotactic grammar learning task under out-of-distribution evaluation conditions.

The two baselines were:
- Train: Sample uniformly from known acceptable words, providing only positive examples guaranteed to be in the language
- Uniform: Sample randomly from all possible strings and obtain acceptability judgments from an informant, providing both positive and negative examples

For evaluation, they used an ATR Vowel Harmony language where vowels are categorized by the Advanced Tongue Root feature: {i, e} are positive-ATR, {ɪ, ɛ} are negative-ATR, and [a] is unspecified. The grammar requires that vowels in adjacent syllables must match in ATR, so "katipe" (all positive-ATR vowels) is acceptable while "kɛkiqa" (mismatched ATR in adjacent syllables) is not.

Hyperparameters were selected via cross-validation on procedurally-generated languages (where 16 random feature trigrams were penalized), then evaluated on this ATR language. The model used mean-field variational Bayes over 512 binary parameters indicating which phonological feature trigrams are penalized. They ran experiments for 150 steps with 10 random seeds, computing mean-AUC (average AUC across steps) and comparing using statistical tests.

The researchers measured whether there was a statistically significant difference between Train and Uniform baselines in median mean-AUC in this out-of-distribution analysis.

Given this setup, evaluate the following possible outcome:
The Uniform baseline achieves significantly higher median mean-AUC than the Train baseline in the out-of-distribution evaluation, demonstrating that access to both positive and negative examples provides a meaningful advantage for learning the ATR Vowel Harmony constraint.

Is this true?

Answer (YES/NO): NO